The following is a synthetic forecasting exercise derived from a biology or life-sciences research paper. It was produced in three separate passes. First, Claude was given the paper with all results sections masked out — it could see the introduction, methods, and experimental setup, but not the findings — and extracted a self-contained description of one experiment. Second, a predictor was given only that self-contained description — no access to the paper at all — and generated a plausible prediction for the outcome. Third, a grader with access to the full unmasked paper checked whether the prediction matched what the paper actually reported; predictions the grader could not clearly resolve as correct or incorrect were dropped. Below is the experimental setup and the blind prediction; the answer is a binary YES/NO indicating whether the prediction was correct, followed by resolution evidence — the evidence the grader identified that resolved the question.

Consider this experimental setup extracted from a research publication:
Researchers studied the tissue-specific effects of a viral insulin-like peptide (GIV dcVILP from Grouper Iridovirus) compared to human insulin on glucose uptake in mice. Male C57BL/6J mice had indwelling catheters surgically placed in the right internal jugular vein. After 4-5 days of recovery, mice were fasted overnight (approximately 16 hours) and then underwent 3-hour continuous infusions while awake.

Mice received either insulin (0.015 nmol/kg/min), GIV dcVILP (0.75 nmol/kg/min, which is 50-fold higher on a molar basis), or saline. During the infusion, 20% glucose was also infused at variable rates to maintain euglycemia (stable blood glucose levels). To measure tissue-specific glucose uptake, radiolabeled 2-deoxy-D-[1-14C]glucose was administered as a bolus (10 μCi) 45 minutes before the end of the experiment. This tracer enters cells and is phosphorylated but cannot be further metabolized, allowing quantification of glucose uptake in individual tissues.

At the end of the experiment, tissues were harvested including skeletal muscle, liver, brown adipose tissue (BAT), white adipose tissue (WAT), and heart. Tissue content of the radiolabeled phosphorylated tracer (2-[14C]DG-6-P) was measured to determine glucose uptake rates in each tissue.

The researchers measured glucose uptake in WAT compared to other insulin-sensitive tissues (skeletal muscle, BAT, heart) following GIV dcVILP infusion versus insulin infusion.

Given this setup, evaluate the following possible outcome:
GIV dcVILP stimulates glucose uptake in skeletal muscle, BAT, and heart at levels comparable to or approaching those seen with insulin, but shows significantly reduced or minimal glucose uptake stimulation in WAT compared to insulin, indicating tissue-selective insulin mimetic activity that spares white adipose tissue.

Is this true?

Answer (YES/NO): NO